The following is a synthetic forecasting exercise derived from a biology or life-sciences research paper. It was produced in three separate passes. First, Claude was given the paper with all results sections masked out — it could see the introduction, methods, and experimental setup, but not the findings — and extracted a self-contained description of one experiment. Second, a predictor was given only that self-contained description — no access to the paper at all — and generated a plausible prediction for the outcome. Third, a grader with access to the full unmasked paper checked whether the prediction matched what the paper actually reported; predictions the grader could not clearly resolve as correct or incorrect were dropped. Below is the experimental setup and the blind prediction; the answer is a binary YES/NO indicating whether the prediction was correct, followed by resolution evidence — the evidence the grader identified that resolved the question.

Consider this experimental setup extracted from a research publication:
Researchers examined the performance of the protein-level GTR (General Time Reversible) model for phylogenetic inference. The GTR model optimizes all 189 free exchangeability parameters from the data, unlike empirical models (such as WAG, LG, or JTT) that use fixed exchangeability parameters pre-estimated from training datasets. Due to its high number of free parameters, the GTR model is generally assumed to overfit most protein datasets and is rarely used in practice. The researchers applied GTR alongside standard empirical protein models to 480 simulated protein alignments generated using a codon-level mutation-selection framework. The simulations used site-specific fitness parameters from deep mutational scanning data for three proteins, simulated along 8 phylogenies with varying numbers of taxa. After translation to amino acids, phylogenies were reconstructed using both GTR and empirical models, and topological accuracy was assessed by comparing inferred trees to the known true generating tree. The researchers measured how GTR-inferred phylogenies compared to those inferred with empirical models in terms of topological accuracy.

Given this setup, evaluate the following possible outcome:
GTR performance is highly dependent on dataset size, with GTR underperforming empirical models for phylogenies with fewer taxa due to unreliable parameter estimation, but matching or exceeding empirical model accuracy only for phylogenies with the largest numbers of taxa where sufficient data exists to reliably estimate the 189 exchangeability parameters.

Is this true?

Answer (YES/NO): NO